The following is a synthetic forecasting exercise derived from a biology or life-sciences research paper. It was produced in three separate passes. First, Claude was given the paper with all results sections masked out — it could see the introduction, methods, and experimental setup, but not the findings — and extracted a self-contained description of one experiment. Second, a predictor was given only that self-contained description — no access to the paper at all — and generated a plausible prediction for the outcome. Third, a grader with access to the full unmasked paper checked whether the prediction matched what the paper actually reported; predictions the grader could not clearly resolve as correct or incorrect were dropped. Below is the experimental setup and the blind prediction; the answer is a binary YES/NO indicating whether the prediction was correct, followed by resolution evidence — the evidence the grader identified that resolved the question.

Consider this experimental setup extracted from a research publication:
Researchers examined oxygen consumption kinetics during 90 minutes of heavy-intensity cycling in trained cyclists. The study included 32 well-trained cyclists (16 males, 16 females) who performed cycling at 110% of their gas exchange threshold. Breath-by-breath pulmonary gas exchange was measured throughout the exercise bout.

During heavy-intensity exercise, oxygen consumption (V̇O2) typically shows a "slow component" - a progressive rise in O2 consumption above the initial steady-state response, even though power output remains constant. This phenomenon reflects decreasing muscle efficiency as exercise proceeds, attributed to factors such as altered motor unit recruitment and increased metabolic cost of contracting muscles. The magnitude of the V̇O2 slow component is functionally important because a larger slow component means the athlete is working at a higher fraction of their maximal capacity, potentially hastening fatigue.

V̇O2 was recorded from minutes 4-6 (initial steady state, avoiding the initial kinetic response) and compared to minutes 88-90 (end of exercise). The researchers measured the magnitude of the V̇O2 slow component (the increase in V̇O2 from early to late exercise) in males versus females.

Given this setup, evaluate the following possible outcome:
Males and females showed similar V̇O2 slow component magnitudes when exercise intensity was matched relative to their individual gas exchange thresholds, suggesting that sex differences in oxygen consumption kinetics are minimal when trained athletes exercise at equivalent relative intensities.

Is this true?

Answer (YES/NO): NO